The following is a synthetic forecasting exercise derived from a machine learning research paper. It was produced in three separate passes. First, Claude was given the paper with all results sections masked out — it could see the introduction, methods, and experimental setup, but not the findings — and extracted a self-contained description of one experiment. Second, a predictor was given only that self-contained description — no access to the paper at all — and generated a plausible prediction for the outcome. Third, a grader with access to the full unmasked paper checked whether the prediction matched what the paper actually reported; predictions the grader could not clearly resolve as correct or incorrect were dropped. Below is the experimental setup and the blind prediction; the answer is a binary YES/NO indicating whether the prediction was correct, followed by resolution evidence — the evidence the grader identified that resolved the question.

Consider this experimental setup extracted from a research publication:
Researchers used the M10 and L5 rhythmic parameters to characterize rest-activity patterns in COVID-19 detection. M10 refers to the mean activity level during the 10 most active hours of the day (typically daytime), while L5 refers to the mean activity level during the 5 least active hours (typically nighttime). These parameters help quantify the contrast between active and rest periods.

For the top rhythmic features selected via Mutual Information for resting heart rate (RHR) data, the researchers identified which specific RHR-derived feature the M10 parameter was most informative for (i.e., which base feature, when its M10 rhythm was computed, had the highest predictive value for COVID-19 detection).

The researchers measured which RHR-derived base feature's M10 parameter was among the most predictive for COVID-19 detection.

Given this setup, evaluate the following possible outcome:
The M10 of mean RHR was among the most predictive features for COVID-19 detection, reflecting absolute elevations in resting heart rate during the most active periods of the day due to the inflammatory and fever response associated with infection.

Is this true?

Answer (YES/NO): NO